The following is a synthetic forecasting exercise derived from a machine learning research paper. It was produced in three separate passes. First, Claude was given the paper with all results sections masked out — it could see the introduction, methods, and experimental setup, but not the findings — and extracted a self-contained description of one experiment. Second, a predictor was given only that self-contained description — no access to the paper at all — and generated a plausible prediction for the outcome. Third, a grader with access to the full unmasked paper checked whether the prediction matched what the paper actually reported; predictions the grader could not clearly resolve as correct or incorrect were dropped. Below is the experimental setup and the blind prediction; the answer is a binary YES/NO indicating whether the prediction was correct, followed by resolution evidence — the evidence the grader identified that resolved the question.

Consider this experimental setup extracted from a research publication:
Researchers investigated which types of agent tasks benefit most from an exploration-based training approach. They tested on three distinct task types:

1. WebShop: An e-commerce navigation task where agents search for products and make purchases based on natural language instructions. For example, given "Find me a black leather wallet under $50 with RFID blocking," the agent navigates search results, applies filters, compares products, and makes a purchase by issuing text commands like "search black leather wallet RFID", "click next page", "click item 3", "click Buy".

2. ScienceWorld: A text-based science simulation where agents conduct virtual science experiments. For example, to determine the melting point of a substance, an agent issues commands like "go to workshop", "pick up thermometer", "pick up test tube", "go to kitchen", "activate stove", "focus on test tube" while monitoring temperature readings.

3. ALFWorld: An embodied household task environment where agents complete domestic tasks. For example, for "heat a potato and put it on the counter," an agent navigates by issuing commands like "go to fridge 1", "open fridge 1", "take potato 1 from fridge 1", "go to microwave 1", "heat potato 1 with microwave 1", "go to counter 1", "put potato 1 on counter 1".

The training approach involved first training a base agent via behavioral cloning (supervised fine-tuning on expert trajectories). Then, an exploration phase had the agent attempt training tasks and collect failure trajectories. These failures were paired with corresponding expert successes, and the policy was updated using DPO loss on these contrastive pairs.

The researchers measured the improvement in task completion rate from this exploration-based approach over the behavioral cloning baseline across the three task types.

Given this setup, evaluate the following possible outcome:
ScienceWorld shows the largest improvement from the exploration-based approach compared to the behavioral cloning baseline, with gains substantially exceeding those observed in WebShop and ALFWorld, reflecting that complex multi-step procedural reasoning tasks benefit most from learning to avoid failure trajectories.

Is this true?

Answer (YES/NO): NO